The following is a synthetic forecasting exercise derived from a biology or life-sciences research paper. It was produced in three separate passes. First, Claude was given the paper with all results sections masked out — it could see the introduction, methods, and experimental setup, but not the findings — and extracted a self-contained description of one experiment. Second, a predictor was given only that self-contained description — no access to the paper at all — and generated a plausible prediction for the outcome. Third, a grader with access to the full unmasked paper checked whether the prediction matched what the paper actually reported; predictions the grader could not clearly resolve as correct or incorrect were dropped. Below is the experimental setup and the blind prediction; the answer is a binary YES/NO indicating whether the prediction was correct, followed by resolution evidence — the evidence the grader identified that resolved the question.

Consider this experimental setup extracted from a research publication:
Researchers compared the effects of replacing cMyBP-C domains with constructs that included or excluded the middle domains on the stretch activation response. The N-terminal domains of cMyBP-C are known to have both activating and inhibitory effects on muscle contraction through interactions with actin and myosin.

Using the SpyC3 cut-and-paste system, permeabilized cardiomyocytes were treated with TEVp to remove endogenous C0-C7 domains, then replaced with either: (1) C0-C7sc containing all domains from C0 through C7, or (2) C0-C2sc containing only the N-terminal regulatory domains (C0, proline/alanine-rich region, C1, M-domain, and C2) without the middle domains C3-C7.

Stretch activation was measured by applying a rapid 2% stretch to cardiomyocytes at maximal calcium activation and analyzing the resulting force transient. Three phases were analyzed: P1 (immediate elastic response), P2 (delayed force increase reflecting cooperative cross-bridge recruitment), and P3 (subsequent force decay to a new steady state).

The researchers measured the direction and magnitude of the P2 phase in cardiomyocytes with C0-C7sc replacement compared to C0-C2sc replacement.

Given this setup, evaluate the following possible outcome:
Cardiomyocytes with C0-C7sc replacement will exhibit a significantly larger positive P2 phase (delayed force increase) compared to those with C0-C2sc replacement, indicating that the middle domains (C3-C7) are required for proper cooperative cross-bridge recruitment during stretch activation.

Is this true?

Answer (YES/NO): NO